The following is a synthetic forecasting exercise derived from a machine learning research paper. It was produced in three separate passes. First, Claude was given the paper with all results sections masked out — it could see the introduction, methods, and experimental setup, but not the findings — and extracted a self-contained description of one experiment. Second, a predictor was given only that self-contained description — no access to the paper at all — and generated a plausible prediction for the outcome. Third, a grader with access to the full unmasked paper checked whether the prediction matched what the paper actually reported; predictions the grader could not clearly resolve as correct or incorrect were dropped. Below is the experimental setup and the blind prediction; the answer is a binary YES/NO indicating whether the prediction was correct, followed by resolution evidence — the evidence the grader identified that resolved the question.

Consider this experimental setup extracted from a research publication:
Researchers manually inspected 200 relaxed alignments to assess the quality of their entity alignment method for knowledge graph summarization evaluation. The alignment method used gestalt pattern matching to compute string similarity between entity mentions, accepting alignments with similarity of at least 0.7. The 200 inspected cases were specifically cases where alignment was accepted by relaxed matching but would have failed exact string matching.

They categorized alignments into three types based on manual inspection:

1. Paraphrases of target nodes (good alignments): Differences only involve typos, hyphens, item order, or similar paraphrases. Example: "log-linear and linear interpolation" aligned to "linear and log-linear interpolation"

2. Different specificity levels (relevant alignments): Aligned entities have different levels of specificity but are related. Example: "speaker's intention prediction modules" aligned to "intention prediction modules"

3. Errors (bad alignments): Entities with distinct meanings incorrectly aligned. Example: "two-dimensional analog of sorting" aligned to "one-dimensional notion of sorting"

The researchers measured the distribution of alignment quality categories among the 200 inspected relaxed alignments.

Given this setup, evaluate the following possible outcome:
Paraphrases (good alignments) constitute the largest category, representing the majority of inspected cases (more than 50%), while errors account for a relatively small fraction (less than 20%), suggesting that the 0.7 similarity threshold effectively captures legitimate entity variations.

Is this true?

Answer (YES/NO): NO